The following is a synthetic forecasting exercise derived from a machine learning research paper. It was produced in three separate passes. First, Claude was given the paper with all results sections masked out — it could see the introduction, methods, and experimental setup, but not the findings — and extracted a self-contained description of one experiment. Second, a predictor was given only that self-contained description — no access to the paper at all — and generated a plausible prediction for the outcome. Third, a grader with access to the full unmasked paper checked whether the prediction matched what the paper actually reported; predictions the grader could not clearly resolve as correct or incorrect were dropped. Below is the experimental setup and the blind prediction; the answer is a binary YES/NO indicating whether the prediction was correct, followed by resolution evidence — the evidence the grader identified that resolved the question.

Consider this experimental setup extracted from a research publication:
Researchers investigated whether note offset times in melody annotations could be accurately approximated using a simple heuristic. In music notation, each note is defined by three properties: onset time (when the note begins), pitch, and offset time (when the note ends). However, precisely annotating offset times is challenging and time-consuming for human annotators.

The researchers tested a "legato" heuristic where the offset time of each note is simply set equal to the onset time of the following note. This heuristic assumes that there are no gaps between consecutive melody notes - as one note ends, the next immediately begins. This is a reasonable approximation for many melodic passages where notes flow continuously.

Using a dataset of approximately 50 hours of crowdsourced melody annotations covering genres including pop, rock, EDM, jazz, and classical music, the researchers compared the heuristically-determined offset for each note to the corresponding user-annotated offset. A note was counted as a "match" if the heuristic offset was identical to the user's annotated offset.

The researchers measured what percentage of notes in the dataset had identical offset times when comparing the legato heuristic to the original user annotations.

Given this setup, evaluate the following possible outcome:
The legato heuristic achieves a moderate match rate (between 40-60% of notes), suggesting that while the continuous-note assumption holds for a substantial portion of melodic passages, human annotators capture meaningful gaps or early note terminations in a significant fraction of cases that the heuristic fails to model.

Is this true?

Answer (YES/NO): NO